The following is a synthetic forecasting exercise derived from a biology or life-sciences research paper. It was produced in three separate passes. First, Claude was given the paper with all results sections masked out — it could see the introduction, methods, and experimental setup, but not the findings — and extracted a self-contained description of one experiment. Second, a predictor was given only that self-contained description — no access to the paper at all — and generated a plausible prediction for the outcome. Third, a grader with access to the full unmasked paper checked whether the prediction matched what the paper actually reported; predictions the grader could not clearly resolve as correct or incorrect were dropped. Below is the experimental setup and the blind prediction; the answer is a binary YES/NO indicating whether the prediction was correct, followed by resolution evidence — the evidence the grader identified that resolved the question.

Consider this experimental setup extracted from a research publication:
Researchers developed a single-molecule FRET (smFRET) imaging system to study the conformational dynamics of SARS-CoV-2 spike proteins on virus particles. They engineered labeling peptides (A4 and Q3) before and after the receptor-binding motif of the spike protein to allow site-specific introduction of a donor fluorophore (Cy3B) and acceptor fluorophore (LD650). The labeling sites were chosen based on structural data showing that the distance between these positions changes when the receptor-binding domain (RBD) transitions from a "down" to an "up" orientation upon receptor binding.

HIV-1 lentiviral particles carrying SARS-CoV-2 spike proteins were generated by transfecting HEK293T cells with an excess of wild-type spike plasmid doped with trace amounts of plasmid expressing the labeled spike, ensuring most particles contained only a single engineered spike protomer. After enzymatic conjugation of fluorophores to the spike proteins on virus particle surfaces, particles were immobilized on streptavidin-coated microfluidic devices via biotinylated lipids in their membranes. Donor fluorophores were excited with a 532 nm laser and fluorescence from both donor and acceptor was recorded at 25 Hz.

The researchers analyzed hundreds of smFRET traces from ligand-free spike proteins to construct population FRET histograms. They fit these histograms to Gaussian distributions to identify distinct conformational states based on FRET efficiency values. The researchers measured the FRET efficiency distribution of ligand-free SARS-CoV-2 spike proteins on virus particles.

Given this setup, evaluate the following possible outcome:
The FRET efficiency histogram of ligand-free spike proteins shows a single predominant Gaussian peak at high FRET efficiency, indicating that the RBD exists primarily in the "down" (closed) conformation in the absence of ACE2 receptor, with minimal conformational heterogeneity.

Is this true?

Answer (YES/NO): NO